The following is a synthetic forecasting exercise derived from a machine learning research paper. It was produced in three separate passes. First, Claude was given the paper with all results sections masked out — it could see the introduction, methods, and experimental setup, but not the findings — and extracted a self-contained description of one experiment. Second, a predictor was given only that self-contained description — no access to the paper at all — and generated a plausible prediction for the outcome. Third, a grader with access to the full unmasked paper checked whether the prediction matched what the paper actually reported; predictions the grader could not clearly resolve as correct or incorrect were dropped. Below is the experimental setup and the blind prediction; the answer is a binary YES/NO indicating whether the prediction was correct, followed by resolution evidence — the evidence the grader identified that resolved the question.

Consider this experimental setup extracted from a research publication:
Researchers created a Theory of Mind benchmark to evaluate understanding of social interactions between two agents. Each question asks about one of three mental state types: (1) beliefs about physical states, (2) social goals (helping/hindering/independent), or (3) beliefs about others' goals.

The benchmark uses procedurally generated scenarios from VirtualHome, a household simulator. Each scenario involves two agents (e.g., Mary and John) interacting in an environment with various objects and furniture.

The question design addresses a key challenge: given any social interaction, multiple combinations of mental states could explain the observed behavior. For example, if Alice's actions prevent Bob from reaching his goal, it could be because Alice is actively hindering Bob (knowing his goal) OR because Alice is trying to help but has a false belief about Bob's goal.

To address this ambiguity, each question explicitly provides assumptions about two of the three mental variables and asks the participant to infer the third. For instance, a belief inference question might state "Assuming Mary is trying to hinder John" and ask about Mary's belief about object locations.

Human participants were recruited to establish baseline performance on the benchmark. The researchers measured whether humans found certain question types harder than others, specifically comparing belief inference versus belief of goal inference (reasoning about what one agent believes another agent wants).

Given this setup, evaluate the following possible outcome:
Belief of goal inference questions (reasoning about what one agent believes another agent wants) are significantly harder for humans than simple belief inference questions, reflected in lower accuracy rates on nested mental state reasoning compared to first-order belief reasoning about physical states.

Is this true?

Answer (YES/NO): NO